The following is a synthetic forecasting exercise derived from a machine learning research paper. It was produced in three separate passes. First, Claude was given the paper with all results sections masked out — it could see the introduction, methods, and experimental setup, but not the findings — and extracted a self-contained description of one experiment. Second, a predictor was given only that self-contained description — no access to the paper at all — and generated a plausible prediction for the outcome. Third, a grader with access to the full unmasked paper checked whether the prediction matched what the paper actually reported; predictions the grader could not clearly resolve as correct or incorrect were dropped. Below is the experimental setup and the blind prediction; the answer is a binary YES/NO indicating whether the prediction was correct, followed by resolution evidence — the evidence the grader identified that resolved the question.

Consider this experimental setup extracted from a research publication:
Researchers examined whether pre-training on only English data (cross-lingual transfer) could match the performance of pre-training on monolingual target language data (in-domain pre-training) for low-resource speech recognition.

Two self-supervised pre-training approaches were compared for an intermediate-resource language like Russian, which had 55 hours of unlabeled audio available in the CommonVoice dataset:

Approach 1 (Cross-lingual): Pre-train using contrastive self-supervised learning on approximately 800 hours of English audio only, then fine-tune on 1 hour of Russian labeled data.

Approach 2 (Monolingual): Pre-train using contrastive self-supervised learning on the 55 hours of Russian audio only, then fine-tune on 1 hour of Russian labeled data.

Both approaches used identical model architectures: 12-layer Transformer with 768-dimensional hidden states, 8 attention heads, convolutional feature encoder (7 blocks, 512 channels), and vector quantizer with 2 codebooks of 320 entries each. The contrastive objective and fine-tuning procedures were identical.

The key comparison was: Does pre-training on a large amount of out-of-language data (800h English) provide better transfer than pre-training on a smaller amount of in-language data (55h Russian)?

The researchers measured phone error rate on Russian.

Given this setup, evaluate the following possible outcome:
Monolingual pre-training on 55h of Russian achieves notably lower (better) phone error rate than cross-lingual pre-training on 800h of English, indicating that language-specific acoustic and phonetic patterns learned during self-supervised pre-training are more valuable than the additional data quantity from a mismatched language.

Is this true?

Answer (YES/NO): YES